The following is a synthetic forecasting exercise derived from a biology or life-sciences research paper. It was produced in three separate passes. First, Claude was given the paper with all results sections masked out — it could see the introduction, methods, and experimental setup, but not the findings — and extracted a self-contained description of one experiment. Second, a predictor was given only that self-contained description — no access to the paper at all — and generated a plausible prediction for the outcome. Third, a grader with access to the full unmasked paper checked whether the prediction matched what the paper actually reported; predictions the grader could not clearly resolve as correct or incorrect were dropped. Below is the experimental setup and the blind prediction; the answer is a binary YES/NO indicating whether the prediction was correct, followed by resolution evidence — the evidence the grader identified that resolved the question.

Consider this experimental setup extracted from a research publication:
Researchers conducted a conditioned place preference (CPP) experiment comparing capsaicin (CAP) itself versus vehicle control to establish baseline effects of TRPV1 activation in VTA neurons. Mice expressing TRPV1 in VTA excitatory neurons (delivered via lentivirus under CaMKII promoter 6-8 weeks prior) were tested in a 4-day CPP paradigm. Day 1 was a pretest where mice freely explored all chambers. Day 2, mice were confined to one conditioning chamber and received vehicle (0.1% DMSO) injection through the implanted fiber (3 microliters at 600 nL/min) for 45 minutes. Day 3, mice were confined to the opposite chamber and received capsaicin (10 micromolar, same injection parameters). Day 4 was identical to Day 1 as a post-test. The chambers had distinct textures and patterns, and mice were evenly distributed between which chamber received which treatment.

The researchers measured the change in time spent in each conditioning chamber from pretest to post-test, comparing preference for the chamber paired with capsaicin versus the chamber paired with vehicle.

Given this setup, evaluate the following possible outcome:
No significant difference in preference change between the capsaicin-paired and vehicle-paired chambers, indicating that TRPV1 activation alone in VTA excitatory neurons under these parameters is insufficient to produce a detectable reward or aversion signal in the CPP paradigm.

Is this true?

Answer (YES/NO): NO